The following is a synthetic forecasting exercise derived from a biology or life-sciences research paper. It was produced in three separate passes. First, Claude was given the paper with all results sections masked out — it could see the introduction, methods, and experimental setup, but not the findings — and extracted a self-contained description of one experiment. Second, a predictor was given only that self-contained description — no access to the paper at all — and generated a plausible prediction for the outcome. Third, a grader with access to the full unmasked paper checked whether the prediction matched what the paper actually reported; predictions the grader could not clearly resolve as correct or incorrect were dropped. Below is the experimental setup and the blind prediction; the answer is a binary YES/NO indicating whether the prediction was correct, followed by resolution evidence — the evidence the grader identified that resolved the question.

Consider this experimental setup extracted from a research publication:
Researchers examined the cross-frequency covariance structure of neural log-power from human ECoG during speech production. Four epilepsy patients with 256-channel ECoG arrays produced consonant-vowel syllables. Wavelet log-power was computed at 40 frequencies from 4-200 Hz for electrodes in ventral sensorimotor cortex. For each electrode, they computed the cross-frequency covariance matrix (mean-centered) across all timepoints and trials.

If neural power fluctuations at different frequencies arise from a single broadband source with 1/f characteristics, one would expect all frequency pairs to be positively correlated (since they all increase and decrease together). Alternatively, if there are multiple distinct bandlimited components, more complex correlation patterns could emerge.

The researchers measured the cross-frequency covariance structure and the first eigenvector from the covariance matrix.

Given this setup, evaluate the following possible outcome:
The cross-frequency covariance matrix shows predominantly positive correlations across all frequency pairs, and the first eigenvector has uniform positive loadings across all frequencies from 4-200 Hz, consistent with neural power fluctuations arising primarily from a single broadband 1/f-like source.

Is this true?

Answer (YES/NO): NO